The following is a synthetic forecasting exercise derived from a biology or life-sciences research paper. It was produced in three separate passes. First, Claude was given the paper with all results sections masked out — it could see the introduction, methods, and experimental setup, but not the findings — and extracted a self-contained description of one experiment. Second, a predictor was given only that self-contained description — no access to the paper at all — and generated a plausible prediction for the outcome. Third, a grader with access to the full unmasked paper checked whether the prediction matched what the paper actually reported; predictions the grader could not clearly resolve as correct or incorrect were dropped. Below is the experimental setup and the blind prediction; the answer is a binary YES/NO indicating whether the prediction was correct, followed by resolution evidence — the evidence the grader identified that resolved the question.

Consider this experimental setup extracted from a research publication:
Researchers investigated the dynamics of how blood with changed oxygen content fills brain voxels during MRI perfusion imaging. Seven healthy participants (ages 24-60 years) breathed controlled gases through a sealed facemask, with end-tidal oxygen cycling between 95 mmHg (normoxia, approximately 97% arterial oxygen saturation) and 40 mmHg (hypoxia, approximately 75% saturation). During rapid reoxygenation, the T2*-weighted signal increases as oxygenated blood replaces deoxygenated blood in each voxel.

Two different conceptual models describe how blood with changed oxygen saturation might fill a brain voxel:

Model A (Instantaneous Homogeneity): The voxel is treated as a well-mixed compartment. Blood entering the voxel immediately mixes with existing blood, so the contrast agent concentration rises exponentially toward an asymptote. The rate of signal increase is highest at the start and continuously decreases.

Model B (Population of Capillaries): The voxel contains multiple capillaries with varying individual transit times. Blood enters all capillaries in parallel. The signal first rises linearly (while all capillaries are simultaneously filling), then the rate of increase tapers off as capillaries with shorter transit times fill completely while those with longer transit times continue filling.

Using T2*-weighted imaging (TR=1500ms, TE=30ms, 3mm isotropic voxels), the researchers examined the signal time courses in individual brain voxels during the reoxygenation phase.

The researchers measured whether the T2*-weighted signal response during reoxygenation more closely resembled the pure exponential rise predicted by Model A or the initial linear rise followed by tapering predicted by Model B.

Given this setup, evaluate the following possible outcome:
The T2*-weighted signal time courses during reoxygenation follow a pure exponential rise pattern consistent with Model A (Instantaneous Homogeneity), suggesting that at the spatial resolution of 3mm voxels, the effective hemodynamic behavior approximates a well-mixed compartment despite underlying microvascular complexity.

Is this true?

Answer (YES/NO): NO